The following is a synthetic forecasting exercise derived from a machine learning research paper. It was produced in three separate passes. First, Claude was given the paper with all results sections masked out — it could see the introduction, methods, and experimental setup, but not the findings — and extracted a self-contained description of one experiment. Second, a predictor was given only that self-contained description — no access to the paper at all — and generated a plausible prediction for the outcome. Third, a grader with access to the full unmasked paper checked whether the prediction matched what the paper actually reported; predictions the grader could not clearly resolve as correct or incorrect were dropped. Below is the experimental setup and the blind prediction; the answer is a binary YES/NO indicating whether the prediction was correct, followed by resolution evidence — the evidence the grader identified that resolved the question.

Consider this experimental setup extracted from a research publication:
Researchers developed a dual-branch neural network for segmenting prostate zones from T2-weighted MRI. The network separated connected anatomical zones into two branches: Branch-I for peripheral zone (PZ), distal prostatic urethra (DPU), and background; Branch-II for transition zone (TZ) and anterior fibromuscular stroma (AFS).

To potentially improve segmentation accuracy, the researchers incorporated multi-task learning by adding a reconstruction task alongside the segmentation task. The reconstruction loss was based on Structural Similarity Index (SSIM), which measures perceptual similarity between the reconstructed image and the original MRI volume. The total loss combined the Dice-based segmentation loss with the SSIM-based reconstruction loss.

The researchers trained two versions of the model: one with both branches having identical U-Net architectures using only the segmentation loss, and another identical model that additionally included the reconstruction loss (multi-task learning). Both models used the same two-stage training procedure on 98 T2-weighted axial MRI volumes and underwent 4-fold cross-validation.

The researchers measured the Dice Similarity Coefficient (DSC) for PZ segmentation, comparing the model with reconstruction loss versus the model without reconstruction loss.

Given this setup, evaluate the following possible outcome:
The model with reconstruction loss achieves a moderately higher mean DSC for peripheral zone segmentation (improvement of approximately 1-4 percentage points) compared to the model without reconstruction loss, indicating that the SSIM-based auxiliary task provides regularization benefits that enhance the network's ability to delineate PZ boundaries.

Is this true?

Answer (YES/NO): NO